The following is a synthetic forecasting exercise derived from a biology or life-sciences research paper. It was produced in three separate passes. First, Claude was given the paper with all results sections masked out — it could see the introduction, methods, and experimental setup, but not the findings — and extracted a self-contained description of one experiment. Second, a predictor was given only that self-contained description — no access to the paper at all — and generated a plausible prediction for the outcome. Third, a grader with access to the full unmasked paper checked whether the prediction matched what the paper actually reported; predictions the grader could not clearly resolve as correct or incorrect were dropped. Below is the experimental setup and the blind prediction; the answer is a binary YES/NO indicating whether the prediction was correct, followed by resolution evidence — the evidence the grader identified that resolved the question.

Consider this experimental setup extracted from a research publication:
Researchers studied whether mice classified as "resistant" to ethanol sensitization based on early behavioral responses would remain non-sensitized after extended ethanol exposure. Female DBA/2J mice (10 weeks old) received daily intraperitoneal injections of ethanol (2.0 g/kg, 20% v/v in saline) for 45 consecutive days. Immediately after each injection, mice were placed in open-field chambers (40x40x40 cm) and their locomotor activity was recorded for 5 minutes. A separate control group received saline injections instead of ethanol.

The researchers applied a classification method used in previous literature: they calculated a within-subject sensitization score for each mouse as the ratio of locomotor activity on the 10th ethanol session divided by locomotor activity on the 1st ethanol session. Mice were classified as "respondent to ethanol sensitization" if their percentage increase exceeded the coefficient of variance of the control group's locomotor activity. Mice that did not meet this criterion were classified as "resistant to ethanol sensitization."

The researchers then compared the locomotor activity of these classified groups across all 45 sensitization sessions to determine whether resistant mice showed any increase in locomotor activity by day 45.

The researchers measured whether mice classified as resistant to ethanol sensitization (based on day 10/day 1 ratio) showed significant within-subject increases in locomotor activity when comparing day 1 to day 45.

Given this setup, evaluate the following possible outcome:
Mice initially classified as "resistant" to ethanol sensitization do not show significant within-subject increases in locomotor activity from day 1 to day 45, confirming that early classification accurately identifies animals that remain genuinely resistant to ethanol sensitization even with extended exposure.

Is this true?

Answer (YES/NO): NO